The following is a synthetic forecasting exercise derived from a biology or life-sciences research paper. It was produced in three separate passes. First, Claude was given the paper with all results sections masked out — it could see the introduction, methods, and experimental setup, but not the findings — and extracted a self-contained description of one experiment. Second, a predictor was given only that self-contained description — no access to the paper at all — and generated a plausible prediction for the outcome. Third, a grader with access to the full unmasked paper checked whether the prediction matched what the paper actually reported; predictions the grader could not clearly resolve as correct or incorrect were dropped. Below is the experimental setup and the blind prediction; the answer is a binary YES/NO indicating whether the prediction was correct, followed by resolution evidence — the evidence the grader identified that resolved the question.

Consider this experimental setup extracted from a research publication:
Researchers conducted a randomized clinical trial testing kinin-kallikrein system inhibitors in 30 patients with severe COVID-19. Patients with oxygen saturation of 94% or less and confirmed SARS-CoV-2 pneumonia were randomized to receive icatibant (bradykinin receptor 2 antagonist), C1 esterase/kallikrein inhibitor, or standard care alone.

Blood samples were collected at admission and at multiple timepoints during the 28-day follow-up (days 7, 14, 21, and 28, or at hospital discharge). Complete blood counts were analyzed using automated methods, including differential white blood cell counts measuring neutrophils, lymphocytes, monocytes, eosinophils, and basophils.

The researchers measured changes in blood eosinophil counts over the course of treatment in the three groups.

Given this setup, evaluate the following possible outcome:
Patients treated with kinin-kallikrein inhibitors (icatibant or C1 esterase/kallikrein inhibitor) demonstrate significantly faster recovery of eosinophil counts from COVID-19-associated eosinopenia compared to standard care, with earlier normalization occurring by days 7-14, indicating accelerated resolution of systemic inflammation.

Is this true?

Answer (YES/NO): NO